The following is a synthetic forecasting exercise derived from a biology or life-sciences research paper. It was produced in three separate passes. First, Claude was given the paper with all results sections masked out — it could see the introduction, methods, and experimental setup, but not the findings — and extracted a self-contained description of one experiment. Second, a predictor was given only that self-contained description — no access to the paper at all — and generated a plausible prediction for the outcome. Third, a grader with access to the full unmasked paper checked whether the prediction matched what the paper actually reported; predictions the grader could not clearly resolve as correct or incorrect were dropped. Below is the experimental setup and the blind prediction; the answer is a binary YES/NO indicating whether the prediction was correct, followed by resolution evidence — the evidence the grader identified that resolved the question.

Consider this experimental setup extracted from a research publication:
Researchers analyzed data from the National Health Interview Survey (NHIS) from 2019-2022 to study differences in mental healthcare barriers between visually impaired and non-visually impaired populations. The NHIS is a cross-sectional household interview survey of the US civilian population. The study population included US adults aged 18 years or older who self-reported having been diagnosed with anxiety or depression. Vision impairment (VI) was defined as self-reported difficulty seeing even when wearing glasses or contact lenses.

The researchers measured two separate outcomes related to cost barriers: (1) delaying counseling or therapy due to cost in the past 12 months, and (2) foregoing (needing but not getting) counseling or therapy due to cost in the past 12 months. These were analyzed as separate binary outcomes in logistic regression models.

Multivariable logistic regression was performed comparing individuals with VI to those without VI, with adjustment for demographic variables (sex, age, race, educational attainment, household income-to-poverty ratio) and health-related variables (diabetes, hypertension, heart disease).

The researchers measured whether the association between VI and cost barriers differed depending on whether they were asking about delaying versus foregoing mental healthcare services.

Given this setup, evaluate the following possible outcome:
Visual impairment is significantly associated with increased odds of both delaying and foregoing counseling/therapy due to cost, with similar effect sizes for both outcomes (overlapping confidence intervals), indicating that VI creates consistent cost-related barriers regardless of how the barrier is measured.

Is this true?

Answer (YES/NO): YES